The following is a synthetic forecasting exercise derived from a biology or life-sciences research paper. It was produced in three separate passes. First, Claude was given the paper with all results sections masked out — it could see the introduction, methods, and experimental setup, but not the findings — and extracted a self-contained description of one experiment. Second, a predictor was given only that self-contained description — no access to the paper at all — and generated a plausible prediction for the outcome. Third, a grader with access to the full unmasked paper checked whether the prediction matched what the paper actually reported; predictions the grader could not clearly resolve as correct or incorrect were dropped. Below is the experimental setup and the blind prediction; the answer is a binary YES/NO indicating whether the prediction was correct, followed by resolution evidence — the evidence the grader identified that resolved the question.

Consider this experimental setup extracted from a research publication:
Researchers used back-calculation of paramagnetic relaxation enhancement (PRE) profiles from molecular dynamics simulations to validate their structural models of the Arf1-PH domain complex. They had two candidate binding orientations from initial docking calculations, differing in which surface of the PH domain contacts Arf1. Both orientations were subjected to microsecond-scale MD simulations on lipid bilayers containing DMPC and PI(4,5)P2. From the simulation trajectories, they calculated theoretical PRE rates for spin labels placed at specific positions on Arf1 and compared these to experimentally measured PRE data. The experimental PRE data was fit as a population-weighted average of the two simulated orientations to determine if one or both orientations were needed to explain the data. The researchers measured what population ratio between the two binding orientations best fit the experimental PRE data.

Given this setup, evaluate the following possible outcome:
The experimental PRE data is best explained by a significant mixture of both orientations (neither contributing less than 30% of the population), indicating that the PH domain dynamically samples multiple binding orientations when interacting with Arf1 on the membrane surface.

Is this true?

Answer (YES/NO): NO